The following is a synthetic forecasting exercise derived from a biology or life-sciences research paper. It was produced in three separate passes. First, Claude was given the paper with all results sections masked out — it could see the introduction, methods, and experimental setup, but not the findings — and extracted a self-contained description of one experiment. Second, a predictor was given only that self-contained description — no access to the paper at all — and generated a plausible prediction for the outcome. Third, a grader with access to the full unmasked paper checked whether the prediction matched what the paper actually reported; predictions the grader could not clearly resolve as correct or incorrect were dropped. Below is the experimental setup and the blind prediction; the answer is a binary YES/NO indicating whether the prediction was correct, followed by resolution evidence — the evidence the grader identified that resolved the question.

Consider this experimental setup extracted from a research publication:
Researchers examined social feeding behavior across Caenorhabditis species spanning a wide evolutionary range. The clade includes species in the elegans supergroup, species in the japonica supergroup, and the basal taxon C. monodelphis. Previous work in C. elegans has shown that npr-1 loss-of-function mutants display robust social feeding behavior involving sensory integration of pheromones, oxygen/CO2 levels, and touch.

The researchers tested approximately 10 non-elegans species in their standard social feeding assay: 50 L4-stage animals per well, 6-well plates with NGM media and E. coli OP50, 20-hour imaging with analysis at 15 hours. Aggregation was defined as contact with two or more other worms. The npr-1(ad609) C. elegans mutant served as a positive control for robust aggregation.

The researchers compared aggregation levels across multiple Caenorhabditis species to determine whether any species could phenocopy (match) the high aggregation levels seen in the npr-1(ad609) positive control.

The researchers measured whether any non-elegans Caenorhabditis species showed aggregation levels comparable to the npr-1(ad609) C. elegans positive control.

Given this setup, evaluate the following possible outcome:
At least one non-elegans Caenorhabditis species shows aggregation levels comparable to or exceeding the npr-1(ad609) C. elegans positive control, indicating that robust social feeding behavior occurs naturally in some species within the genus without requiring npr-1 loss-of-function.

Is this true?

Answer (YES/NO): NO